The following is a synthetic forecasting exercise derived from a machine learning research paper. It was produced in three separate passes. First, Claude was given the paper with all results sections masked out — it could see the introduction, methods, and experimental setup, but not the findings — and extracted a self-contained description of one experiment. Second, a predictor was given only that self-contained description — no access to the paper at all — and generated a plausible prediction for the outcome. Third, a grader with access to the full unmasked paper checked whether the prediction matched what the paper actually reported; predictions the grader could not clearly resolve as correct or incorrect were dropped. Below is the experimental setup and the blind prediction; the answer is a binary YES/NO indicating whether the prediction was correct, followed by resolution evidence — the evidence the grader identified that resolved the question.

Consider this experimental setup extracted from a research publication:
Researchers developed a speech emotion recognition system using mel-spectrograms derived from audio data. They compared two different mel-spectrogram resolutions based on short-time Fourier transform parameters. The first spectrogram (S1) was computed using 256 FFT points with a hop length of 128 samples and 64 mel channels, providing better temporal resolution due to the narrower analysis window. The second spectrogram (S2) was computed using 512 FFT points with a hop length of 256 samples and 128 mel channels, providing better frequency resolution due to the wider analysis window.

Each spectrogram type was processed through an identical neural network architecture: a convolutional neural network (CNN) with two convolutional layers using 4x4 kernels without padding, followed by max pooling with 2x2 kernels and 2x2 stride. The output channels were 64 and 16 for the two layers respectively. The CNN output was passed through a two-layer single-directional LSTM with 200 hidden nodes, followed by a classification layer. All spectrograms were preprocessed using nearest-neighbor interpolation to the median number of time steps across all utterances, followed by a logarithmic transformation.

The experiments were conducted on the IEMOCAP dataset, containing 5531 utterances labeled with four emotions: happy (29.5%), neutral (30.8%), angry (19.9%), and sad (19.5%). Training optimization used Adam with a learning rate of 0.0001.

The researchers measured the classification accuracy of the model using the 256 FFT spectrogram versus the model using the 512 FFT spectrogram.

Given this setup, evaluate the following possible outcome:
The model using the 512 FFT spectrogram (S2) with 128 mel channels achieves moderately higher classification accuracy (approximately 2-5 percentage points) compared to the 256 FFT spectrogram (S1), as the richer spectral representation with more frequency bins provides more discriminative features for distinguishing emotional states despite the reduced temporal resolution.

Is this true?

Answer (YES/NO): NO